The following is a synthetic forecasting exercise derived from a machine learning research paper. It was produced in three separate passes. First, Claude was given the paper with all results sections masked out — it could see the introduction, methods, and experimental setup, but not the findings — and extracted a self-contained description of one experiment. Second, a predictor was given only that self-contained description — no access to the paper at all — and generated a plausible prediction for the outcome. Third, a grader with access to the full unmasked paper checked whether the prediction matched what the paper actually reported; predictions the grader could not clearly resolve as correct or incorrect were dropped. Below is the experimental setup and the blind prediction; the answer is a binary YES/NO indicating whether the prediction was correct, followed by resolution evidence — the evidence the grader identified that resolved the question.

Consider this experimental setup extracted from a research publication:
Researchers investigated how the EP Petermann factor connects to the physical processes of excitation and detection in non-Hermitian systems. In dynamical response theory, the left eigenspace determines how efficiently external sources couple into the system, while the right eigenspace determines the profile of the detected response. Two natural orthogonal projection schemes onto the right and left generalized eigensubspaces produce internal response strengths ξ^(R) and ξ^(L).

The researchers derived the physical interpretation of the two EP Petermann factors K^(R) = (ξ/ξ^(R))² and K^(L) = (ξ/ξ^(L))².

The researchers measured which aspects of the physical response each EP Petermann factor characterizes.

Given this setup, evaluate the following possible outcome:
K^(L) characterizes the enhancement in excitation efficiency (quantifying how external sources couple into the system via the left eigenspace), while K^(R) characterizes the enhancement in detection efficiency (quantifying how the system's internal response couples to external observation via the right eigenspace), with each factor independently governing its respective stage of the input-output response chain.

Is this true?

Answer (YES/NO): YES